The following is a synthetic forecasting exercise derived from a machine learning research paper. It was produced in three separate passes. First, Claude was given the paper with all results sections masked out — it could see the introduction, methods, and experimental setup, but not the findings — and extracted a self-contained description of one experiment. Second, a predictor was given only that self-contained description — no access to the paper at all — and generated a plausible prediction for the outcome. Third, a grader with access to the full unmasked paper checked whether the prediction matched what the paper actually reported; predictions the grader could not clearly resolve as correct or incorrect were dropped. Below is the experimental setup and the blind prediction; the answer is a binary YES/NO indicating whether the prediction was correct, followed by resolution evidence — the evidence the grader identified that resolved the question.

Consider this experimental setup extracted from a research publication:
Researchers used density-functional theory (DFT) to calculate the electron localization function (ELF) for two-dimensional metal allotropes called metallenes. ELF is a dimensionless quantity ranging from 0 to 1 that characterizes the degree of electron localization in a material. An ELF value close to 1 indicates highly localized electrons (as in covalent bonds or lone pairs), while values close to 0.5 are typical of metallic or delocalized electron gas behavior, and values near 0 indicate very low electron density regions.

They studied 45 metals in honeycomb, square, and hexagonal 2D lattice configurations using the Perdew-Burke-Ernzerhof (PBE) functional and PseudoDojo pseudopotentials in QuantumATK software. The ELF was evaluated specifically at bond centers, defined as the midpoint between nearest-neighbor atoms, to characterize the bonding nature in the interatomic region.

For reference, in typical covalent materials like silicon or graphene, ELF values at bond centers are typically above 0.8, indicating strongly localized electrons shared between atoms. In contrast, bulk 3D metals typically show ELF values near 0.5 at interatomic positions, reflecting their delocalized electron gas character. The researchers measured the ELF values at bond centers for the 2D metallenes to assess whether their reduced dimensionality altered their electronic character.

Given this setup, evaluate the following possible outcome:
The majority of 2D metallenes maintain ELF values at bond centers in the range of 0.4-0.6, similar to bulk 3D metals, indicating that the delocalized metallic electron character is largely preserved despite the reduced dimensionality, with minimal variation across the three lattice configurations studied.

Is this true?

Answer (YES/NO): NO